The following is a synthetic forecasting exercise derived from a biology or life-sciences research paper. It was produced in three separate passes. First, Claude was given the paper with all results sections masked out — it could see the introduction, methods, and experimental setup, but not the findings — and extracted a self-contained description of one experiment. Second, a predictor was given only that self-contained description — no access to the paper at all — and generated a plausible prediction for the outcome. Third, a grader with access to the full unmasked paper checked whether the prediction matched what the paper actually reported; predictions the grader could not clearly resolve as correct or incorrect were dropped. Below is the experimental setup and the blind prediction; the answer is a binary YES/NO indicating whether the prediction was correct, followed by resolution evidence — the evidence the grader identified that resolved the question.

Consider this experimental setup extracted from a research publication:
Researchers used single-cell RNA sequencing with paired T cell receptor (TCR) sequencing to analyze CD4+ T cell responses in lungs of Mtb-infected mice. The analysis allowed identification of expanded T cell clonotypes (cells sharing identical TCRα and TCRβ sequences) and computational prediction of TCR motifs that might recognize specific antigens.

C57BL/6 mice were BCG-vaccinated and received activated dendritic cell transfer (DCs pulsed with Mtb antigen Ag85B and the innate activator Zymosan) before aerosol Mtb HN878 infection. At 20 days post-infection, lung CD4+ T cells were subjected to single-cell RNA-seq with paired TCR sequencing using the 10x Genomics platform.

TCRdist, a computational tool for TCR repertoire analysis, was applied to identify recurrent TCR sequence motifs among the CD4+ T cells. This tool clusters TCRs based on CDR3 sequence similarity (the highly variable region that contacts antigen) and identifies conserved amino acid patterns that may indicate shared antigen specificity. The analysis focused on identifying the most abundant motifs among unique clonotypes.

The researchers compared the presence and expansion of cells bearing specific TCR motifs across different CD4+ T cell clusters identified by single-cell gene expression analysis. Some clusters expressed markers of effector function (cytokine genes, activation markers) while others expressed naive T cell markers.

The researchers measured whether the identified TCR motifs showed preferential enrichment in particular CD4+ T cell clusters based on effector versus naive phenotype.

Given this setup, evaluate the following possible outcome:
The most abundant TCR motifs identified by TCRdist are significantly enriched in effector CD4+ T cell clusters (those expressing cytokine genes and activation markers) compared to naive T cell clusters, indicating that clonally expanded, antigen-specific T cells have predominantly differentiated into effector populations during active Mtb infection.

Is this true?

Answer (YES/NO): YES